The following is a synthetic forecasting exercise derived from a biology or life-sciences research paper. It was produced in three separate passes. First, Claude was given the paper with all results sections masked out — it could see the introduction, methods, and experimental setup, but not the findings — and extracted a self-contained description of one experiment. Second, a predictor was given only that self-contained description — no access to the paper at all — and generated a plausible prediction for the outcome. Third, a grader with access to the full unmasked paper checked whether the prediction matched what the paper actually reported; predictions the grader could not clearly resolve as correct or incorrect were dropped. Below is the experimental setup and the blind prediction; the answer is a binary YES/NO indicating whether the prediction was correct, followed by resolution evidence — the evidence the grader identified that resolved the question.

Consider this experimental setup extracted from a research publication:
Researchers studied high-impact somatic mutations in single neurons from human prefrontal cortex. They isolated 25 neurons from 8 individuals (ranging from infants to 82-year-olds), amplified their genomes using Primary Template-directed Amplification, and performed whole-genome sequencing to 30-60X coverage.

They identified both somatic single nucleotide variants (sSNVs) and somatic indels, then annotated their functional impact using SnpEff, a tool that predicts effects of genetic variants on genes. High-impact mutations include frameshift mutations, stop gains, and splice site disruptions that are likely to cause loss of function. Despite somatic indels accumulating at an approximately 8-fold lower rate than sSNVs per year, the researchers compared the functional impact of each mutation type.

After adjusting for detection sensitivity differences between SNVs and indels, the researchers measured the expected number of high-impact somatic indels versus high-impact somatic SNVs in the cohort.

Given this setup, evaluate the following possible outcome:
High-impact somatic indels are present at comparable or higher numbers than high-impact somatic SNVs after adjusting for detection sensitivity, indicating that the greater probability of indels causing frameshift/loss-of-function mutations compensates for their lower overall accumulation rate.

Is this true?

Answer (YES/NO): YES